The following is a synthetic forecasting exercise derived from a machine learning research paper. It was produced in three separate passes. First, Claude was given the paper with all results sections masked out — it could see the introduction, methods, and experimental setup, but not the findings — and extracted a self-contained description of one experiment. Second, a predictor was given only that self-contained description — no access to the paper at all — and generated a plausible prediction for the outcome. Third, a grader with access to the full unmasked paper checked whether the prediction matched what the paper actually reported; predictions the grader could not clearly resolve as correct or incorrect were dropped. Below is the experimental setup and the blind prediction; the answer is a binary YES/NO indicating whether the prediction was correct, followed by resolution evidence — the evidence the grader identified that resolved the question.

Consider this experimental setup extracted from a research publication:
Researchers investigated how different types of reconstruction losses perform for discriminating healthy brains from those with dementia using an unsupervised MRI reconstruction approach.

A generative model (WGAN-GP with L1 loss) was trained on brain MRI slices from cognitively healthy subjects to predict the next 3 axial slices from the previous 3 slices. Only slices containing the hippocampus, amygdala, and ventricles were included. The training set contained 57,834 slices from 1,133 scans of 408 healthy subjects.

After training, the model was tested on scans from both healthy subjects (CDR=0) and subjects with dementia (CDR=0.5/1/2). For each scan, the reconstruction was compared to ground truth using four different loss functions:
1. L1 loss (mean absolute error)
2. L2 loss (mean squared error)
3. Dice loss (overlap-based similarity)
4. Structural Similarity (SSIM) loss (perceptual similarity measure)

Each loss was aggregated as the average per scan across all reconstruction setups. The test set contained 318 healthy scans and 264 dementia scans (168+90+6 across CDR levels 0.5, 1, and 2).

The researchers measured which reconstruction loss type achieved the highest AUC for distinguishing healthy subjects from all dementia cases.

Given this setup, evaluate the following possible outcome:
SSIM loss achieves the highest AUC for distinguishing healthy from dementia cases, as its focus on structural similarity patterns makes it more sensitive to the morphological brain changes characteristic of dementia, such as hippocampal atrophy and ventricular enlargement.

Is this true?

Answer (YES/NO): NO